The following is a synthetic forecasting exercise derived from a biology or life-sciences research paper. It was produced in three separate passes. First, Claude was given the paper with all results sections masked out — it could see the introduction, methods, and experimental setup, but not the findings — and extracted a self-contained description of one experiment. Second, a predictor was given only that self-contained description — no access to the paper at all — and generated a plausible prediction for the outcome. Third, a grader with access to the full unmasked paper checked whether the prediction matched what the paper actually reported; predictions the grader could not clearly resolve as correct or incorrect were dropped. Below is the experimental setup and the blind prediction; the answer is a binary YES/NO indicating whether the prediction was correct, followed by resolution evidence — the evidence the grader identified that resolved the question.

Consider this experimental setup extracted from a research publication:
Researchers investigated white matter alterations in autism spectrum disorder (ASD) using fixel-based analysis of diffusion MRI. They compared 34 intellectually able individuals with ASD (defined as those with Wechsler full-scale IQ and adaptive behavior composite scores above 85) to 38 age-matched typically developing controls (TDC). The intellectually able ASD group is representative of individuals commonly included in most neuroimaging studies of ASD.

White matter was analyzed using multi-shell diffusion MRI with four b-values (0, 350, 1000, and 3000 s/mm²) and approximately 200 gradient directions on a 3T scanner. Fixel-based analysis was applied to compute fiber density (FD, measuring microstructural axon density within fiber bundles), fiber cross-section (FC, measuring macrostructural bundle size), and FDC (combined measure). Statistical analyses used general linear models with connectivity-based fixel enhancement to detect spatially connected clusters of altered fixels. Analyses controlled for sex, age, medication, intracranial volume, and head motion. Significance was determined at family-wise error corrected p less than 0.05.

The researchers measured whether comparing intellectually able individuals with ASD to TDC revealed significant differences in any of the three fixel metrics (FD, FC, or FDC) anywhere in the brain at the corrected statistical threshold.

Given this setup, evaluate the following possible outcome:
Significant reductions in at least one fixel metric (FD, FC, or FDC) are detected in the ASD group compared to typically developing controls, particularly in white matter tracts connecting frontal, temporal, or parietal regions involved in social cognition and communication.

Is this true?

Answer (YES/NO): NO